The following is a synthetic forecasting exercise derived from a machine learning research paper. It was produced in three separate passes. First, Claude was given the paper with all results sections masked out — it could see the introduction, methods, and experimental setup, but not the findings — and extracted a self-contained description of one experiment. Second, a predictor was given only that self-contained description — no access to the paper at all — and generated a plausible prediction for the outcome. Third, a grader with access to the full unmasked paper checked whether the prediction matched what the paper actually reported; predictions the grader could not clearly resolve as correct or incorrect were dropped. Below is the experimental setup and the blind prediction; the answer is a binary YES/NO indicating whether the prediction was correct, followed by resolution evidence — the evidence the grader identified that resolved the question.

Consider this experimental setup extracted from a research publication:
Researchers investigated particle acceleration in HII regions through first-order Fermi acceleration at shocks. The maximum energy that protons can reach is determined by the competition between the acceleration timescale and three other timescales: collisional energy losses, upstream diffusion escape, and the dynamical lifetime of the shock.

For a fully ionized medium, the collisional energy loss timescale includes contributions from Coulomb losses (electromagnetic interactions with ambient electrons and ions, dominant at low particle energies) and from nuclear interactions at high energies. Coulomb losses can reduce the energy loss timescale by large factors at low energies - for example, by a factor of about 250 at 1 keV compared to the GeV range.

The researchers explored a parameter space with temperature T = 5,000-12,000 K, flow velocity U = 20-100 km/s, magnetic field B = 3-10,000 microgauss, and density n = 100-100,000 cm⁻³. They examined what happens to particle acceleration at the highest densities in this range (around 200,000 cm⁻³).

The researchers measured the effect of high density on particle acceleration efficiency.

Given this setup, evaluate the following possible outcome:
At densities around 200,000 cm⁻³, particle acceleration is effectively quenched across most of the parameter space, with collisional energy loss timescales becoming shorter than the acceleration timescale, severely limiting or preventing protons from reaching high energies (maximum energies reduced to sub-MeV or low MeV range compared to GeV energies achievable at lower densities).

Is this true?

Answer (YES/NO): YES